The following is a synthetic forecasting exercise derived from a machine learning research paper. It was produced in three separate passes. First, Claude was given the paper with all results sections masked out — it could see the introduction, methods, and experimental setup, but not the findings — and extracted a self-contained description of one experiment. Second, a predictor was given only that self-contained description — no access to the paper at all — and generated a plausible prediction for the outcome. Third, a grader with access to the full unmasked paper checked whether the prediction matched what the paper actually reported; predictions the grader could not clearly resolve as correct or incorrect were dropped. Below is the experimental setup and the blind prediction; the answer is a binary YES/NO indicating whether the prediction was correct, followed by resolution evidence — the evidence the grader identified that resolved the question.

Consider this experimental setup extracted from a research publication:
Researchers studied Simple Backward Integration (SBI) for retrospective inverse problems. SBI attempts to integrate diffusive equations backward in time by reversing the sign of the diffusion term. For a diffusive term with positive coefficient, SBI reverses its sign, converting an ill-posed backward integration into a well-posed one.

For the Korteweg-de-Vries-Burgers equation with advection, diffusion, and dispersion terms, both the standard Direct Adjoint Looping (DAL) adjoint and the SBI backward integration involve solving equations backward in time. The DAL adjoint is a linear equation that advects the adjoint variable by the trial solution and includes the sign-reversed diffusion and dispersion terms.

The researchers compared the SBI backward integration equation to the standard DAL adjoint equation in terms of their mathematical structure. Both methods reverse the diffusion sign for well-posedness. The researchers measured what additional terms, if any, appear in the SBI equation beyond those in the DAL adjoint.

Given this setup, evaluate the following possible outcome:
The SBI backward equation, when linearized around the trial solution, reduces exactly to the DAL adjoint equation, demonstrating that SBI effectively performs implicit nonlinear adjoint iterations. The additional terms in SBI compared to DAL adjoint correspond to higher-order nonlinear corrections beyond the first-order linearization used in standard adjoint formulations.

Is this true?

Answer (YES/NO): NO